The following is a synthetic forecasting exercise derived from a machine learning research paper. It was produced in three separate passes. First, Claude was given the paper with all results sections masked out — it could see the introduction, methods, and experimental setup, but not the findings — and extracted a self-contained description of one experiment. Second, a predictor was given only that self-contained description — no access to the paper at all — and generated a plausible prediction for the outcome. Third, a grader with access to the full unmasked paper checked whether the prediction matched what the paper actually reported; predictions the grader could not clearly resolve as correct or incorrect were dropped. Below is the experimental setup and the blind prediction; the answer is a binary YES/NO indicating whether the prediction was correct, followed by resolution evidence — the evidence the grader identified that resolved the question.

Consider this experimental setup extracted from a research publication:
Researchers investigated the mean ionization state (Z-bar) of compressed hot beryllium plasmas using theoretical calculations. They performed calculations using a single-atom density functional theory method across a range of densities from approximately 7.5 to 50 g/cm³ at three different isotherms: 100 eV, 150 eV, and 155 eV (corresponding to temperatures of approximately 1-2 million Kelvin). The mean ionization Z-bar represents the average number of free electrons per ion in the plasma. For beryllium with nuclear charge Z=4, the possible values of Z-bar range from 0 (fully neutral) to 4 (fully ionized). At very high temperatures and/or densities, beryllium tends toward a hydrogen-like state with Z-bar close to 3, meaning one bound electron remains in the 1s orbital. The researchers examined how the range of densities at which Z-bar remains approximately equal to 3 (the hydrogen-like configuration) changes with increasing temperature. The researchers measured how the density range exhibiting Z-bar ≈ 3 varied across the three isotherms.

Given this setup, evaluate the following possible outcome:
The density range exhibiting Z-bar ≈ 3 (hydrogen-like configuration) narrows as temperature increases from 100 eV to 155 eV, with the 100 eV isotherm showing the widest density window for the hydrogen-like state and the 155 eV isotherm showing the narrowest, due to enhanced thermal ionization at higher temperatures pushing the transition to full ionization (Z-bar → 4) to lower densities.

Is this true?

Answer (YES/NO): NO